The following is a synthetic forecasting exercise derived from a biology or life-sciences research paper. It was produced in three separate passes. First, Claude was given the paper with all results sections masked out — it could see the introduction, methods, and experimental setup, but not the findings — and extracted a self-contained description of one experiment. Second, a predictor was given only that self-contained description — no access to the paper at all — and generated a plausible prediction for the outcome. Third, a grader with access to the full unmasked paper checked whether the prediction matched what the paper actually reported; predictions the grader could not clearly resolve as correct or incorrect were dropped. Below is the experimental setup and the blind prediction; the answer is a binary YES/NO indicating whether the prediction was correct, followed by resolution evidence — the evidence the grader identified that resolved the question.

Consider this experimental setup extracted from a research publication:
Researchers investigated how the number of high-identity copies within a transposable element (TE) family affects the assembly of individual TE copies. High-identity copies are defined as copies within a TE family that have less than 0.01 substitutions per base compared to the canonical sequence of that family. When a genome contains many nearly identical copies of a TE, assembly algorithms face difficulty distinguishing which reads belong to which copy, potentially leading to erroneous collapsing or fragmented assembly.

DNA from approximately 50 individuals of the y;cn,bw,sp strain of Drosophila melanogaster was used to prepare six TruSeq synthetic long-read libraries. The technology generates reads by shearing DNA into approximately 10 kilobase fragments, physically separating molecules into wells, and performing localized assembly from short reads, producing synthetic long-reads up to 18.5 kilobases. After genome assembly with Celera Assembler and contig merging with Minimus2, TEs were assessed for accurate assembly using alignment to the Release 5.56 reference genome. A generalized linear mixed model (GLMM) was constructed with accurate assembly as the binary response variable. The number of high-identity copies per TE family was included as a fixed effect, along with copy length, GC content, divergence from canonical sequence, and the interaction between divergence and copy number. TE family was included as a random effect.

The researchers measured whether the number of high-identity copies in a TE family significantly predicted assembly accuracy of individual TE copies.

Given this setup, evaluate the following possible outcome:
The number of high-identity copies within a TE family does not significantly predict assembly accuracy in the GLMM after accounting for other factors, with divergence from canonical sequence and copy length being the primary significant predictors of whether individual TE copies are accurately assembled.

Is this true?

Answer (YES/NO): NO